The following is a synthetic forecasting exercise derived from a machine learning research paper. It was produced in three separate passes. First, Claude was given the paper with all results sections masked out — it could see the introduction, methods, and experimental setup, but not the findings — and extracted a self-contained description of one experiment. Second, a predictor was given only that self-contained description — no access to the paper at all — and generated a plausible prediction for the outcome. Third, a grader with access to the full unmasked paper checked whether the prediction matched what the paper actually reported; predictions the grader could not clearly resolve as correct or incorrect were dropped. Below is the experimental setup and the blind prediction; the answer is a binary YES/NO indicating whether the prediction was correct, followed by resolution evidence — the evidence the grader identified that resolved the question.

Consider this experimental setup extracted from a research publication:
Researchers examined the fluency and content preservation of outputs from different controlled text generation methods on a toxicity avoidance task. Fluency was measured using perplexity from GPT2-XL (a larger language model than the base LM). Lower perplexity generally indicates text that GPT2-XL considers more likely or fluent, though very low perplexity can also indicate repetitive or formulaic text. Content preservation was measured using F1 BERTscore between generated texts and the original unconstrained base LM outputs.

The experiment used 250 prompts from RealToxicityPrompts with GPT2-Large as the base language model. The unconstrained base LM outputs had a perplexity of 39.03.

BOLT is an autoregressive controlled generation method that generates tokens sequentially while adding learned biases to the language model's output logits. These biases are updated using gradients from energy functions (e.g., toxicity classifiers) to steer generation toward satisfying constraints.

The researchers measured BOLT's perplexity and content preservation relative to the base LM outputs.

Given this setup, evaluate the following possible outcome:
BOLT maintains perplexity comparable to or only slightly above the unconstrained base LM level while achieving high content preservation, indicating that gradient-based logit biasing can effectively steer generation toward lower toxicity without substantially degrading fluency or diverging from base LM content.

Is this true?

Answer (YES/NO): NO